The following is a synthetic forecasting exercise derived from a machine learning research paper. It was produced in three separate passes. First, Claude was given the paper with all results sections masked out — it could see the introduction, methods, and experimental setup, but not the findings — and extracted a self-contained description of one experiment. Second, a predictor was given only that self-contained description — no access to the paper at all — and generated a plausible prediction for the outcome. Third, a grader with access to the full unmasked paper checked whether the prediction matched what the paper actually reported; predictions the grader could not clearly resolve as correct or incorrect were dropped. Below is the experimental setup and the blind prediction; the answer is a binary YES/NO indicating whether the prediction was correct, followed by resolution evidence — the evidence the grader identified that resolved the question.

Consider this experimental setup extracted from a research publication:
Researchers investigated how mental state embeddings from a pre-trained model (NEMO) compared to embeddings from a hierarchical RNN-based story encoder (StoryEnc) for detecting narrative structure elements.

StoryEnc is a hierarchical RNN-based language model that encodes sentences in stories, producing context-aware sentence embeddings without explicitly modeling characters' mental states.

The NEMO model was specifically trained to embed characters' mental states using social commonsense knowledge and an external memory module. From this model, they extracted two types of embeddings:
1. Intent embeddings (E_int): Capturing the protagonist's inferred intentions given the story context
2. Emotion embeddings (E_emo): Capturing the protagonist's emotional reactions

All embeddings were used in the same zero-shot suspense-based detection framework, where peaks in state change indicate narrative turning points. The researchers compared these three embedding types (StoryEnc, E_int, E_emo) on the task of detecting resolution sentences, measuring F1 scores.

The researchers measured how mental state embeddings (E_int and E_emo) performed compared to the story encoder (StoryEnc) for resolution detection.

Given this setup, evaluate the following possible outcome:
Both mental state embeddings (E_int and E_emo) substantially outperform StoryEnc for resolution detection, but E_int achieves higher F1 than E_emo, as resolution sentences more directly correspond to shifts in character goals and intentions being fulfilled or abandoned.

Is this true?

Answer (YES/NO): NO